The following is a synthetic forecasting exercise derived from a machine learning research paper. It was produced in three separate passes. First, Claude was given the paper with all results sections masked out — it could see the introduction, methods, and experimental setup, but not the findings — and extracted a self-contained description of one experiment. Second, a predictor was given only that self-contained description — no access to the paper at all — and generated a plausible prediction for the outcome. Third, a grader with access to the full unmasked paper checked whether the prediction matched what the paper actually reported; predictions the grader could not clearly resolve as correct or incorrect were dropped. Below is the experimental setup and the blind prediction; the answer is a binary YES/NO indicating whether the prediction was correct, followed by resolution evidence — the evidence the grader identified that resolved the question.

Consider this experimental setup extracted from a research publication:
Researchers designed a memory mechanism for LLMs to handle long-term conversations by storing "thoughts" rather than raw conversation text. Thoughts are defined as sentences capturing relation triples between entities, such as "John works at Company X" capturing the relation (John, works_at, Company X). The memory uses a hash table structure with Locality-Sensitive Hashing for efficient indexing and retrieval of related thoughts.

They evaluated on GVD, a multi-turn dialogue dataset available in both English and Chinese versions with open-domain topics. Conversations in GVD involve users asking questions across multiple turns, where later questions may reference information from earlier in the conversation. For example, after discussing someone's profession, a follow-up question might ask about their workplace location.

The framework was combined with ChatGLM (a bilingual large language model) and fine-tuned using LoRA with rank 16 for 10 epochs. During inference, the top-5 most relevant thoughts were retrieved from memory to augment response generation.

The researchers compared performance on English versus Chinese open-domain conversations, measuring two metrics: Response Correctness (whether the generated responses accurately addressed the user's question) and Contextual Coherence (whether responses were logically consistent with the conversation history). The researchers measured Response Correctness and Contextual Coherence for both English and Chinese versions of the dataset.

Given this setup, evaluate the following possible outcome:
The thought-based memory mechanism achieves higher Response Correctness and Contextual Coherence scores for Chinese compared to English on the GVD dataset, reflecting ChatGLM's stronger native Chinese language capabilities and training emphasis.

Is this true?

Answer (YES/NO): NO